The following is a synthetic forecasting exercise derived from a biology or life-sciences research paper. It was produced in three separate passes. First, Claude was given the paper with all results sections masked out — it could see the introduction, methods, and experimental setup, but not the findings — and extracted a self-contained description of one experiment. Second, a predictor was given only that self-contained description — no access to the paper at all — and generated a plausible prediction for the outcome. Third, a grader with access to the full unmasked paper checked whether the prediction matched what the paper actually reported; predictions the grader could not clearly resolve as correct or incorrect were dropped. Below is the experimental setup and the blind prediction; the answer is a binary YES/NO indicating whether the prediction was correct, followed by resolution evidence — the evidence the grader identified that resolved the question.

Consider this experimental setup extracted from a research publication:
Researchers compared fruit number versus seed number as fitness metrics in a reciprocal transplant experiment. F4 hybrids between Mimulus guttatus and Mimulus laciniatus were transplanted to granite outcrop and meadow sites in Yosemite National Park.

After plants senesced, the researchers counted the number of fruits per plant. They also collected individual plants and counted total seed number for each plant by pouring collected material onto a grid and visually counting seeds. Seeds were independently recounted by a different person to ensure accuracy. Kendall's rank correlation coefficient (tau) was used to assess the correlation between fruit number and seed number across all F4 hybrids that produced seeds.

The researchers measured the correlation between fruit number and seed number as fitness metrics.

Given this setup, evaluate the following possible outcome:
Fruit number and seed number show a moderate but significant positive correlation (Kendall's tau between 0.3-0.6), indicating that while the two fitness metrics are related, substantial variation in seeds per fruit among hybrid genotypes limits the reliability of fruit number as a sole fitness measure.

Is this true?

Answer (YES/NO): NO